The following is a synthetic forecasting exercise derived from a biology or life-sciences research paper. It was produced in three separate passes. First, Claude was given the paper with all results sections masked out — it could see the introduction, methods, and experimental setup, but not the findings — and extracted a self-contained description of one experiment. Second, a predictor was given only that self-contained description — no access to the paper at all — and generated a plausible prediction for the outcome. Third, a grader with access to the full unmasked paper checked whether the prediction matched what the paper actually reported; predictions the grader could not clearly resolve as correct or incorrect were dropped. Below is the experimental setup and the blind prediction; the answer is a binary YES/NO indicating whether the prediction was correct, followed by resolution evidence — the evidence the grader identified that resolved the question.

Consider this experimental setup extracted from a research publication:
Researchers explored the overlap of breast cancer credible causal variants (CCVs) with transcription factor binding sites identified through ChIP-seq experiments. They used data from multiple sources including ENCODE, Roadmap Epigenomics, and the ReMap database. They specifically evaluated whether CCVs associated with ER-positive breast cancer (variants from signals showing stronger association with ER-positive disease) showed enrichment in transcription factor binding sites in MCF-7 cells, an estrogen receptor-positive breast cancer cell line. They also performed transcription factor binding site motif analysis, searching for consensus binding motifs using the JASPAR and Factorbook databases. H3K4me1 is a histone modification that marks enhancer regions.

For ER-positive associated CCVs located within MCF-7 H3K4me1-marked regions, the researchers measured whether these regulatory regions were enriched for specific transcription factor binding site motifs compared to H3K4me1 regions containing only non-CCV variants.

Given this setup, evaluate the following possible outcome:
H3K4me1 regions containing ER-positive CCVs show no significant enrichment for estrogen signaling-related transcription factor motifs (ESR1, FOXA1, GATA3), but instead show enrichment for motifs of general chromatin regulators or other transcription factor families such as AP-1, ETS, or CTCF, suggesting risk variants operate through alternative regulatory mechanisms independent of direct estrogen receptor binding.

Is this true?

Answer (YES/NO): NO